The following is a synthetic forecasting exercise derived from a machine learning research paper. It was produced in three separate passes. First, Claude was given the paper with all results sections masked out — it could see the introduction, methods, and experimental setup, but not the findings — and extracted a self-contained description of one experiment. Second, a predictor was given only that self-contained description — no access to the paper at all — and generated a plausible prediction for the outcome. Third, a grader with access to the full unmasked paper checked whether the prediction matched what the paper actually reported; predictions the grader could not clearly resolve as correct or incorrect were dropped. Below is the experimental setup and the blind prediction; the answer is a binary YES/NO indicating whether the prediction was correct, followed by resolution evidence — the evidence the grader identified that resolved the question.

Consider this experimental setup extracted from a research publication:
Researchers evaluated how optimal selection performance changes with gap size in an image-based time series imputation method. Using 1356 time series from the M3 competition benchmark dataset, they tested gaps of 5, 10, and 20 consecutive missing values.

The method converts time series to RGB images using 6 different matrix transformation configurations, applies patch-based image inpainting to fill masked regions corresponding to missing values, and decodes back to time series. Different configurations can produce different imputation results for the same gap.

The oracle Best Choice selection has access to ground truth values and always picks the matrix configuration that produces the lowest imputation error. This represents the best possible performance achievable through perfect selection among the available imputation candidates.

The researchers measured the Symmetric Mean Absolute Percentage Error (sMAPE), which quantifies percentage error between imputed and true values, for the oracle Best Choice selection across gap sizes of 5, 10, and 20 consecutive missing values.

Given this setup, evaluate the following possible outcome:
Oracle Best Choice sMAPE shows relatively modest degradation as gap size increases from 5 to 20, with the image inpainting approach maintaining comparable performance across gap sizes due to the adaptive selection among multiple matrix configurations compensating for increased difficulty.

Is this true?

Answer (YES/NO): NO